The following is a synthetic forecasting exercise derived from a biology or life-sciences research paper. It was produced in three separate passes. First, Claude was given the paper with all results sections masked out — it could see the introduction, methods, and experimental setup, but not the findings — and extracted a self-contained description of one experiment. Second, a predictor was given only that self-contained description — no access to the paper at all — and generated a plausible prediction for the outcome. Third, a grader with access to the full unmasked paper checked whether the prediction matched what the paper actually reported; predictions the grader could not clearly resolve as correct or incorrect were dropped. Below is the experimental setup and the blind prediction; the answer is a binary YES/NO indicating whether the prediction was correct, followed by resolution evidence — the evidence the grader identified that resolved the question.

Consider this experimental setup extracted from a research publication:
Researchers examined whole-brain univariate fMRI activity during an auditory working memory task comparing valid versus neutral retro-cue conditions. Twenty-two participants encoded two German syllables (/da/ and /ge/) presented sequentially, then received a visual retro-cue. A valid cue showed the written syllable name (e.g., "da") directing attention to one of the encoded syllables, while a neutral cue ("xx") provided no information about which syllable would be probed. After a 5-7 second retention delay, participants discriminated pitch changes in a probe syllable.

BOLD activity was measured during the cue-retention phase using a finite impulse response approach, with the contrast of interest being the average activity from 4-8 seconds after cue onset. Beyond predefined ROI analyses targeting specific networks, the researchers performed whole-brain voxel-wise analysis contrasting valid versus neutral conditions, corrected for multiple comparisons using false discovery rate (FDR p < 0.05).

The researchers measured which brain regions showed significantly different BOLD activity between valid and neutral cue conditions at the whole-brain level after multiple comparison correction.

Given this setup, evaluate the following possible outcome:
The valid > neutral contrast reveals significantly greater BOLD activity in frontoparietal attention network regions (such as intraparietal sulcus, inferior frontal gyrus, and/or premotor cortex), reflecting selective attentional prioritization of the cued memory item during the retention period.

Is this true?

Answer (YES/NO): YES